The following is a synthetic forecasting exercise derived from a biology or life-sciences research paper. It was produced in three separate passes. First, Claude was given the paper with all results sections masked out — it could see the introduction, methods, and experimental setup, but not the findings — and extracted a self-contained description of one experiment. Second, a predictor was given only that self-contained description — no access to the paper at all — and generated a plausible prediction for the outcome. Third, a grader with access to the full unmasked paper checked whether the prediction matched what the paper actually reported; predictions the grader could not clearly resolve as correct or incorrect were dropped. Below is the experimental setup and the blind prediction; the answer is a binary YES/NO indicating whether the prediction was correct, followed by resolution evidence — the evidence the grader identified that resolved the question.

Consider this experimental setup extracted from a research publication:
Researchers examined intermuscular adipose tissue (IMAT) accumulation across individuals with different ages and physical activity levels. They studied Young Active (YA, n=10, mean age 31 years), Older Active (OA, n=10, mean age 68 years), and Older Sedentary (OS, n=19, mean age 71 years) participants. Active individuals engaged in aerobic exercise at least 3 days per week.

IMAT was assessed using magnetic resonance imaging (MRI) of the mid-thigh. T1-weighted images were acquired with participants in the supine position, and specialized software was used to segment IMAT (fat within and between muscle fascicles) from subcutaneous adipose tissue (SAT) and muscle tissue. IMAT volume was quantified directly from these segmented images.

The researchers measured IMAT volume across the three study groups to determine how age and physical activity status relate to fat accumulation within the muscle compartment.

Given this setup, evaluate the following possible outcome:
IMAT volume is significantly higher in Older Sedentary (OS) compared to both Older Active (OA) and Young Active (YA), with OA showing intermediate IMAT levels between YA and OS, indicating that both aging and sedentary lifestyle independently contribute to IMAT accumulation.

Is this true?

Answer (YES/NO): NO